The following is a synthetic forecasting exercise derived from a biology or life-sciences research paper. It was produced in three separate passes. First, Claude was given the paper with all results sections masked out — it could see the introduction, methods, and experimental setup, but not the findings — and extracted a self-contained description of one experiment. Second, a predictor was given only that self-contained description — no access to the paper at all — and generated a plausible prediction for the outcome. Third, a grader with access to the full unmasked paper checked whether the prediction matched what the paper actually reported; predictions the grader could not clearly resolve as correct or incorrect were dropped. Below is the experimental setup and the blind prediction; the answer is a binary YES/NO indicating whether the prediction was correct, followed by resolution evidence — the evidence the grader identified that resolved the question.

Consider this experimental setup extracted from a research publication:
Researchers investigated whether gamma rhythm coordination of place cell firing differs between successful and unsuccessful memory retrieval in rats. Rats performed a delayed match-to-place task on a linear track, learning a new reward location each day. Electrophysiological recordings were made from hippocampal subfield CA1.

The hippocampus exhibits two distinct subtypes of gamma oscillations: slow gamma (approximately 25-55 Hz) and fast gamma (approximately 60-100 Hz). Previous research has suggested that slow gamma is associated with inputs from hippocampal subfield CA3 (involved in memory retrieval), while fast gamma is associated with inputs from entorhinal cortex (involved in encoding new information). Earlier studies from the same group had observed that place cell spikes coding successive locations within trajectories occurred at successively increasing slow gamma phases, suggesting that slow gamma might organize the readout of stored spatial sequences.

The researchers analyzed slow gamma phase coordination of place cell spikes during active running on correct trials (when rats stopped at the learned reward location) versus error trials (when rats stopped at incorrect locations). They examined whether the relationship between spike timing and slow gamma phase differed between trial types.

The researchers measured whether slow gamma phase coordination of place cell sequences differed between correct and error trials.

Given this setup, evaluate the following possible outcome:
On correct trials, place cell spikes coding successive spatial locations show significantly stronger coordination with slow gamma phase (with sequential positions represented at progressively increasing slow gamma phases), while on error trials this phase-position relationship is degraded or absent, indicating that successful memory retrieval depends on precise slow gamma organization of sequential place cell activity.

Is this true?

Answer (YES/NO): NO